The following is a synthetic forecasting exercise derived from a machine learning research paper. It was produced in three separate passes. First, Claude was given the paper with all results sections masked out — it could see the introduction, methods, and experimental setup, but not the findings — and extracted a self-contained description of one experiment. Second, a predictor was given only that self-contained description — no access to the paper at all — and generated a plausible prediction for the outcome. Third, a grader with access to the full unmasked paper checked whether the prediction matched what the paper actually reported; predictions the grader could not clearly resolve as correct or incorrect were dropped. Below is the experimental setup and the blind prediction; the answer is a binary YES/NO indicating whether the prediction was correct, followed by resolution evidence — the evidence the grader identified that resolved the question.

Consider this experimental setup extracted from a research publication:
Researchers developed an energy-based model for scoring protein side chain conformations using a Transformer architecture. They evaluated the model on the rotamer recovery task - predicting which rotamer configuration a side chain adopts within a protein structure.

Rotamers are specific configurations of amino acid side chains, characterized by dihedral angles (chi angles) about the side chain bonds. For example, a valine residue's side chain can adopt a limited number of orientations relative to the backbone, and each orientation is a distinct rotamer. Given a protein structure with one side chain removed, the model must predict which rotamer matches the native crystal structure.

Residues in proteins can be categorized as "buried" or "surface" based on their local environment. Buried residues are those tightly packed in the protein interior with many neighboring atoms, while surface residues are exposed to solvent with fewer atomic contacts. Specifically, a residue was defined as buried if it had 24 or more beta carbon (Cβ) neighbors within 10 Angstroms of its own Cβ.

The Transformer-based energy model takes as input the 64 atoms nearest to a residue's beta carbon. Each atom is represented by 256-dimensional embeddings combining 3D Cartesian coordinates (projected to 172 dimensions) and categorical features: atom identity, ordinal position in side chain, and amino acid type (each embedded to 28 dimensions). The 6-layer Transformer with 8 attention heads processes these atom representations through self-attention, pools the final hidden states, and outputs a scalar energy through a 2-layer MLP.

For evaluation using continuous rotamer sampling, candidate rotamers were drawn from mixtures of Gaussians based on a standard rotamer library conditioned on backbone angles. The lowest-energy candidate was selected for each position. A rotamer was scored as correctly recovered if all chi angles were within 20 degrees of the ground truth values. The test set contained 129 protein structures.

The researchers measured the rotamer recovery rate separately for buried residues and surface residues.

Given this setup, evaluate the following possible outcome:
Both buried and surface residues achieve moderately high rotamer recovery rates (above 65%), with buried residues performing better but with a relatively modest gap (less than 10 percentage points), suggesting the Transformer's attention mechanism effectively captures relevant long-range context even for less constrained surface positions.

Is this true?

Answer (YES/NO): NO